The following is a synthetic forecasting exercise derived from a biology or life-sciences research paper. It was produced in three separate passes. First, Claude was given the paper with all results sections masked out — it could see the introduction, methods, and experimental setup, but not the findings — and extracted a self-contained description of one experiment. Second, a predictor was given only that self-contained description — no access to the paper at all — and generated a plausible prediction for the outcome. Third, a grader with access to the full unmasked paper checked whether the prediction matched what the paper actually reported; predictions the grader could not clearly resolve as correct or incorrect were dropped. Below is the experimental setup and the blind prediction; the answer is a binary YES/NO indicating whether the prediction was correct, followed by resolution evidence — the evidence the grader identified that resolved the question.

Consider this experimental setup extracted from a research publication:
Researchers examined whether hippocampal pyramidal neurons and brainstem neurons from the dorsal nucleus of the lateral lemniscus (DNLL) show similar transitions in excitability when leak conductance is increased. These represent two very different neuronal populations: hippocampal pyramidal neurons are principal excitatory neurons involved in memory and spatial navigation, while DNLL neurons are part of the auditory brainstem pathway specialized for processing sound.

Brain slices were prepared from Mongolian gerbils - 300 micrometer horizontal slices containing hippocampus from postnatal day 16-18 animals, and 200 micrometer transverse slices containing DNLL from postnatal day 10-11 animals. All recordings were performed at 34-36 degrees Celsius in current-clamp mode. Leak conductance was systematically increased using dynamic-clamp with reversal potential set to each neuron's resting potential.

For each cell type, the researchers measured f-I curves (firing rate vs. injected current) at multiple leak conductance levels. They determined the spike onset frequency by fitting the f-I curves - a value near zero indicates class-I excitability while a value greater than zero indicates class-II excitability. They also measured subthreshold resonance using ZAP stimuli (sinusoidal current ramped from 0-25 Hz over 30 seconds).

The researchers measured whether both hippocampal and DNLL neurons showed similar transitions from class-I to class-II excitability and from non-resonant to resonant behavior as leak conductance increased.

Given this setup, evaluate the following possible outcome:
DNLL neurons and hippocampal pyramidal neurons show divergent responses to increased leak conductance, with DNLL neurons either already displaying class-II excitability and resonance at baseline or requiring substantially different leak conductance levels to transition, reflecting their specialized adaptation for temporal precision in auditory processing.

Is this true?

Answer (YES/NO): NO